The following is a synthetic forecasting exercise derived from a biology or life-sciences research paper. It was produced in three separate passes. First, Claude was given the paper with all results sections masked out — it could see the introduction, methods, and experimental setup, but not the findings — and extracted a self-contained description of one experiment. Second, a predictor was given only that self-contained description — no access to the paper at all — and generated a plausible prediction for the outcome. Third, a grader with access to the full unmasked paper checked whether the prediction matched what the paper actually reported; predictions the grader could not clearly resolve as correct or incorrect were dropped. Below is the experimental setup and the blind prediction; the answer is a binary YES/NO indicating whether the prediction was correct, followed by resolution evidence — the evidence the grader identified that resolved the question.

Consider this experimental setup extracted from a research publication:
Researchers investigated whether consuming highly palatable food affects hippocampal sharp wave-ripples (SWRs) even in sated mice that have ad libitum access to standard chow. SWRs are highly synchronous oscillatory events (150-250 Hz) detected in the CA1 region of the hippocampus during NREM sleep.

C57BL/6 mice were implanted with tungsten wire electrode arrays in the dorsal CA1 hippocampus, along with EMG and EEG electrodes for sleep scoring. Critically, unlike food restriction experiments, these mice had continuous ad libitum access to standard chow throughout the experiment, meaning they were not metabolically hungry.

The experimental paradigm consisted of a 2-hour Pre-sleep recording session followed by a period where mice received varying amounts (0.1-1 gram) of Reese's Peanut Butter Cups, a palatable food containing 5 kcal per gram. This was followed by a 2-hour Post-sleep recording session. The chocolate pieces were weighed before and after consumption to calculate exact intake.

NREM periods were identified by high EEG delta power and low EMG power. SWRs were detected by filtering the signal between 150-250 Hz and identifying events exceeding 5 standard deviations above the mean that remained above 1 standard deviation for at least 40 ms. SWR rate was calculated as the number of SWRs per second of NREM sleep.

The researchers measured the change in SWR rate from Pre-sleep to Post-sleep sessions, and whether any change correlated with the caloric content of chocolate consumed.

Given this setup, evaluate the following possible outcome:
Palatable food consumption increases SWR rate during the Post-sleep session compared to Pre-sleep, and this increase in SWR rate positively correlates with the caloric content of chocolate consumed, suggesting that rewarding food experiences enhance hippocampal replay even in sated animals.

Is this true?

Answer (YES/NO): NO